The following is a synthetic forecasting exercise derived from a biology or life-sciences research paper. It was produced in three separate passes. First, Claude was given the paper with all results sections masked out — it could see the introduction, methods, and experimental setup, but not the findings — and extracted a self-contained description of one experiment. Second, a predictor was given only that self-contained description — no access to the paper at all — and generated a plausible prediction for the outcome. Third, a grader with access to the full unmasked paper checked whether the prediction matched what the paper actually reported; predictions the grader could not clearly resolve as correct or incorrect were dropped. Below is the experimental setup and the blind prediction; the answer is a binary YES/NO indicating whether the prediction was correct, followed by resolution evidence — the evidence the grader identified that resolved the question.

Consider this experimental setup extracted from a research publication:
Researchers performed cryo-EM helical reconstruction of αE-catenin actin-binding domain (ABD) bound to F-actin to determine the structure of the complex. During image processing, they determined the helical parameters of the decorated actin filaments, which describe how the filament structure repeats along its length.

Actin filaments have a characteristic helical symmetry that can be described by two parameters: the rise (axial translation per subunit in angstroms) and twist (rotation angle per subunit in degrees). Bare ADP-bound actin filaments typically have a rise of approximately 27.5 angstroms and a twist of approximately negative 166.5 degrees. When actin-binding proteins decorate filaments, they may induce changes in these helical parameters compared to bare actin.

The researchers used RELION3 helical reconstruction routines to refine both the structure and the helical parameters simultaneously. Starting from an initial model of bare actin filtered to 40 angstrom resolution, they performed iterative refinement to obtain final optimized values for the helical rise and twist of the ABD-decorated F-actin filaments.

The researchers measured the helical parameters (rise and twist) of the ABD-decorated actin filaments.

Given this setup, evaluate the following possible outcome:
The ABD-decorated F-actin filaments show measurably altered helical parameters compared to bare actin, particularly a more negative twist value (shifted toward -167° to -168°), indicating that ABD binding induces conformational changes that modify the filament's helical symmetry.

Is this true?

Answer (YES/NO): NO